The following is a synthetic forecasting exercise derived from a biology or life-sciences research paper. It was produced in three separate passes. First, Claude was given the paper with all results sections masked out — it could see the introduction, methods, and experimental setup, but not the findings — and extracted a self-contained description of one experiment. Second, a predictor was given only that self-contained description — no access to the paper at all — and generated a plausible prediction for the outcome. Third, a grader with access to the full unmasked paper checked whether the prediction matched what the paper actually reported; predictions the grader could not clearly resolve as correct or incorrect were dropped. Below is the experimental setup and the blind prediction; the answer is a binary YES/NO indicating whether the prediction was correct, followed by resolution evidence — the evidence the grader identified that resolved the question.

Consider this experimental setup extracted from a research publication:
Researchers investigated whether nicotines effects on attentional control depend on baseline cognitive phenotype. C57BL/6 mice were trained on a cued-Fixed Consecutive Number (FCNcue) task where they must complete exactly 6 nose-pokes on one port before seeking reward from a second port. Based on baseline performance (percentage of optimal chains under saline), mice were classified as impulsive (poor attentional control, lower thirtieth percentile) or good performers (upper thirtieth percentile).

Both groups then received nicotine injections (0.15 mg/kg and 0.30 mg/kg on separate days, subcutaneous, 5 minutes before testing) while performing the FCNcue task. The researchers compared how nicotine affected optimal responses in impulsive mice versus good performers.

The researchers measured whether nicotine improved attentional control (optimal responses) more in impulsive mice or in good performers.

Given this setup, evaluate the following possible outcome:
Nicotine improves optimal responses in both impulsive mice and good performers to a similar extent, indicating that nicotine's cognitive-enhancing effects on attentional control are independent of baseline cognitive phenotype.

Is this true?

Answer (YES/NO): NO